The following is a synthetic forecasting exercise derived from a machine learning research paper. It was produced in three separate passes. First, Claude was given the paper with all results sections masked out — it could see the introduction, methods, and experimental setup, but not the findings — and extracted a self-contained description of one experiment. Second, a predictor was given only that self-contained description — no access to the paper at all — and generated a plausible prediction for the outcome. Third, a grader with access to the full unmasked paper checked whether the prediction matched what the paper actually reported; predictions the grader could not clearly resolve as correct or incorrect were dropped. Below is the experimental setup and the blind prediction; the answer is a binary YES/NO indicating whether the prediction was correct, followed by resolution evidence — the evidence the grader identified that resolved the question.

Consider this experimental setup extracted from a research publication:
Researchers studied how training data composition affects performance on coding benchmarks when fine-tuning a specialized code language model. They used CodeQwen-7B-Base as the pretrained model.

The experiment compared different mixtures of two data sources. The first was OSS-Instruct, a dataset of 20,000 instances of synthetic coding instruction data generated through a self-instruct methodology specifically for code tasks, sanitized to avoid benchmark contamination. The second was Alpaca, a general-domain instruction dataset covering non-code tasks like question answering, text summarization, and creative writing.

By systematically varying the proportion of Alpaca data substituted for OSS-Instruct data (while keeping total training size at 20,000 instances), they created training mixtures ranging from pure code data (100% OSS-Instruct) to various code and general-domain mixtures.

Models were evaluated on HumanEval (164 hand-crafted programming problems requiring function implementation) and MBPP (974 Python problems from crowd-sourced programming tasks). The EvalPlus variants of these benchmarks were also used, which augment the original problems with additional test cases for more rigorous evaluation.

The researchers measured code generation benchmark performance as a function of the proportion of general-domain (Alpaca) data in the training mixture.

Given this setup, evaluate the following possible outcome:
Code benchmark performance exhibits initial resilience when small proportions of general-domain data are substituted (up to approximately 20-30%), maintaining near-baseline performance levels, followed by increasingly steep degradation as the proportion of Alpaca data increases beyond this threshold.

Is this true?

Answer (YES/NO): NO